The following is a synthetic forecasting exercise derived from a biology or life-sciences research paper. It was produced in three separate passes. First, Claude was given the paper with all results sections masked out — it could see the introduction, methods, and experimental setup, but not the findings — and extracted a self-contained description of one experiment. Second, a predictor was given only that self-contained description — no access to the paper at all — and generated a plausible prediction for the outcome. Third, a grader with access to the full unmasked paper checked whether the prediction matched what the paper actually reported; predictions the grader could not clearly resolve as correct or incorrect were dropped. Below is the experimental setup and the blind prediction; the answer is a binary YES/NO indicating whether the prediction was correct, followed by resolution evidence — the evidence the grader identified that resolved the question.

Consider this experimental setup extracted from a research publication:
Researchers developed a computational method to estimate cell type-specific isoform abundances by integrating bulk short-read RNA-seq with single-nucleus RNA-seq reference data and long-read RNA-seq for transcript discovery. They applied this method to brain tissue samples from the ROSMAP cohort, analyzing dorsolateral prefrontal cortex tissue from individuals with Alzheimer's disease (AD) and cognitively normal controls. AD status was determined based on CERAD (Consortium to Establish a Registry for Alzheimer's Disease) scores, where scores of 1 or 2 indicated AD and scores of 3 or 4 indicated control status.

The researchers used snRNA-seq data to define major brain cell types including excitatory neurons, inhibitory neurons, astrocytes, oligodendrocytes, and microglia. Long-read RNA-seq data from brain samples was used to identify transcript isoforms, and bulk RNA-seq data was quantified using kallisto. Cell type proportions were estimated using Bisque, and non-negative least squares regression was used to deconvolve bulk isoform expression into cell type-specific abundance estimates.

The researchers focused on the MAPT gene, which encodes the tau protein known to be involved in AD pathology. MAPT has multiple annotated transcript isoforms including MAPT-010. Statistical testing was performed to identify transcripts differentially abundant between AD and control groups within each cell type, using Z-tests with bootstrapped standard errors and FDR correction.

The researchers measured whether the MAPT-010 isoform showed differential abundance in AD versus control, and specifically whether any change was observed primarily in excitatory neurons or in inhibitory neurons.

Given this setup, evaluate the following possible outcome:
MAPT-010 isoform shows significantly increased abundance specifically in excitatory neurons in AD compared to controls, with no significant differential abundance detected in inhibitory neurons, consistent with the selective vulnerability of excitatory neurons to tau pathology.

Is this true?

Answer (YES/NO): NO